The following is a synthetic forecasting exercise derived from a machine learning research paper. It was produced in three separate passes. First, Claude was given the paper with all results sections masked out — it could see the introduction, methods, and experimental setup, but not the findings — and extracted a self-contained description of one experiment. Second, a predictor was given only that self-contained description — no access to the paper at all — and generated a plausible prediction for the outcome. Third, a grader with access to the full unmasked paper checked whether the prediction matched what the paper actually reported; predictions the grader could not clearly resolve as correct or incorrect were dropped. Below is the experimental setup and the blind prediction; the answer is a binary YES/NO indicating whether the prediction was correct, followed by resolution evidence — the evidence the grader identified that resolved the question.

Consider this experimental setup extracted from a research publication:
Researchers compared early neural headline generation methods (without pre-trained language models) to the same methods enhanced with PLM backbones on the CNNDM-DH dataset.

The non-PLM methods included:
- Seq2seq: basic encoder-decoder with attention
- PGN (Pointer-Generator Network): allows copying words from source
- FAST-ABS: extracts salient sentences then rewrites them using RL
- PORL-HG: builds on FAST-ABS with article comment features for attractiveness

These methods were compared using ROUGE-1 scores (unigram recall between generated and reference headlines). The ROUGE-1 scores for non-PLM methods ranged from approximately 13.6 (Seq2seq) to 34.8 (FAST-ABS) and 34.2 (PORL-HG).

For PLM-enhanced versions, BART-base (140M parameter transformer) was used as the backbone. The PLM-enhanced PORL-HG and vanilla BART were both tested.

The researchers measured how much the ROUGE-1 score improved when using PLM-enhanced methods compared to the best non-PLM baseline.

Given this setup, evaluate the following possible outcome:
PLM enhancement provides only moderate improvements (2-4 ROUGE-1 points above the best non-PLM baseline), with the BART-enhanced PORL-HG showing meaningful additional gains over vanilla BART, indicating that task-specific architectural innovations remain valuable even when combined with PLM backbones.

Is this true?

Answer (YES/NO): NO